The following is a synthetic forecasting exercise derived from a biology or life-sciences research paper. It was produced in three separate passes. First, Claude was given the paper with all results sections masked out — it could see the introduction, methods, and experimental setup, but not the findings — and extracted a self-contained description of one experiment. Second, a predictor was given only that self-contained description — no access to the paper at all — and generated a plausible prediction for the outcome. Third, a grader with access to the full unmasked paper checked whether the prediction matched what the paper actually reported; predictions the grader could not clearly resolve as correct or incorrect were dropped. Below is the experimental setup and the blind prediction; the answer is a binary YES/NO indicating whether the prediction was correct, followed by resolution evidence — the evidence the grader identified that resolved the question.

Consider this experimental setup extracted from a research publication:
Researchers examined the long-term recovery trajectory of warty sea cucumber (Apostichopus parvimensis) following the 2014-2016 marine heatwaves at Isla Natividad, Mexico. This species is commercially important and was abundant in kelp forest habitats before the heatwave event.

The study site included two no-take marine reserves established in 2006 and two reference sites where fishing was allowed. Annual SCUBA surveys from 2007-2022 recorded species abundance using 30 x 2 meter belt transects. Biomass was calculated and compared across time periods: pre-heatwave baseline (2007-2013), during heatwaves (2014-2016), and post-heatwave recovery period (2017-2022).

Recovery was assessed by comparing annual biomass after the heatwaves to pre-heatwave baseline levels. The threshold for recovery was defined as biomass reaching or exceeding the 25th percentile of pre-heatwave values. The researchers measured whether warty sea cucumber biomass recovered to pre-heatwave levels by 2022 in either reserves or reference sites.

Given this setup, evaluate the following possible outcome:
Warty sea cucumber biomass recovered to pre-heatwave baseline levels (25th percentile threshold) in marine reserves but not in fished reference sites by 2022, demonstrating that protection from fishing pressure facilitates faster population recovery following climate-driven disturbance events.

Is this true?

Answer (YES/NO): NO